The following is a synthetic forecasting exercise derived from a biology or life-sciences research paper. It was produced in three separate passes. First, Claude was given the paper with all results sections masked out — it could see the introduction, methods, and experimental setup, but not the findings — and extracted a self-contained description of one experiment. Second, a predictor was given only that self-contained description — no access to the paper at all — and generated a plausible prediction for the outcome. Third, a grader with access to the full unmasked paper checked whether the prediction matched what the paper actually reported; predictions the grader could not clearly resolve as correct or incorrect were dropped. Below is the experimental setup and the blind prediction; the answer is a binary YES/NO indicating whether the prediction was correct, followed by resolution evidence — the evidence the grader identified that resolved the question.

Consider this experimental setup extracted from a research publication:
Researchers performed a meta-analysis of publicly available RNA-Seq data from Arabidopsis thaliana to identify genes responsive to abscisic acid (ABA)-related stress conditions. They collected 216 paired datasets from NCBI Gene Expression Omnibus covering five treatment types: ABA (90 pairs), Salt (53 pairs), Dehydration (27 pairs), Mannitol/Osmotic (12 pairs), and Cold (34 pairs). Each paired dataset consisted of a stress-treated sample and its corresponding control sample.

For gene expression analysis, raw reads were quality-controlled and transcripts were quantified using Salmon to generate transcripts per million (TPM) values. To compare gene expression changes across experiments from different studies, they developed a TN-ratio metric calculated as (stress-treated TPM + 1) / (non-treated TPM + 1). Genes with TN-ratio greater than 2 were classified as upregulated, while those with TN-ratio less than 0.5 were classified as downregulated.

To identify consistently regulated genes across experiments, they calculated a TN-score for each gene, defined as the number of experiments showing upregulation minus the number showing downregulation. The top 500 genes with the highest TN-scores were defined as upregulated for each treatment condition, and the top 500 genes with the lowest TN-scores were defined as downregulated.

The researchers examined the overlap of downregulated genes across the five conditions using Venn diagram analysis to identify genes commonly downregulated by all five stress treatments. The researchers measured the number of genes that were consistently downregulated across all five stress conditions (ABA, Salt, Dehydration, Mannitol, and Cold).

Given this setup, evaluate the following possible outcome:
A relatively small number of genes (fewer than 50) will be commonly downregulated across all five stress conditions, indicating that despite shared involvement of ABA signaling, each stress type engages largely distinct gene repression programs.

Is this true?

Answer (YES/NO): YES